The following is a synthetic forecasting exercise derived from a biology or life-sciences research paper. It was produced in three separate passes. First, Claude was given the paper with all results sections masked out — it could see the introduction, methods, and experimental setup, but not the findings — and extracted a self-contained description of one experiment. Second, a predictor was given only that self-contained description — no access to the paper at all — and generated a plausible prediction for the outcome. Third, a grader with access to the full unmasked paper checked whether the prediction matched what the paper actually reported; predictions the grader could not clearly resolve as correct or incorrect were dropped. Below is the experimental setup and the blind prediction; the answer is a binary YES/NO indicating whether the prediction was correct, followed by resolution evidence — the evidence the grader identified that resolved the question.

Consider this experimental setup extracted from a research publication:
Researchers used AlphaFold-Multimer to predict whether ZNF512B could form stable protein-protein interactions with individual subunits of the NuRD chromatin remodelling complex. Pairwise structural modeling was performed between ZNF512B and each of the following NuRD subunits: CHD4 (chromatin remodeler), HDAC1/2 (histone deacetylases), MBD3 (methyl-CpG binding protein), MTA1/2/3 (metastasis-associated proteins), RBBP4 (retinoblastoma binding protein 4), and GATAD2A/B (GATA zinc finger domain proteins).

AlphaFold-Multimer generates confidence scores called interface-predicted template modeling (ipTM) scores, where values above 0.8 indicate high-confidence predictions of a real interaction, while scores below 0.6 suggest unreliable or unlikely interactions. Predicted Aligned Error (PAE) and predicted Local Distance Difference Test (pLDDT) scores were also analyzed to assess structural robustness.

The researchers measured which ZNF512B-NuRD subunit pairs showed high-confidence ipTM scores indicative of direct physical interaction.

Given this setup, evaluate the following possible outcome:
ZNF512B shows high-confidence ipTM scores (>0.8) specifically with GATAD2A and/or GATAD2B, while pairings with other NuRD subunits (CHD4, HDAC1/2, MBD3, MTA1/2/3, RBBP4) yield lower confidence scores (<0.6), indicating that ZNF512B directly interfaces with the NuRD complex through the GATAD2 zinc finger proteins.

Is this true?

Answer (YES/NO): NO